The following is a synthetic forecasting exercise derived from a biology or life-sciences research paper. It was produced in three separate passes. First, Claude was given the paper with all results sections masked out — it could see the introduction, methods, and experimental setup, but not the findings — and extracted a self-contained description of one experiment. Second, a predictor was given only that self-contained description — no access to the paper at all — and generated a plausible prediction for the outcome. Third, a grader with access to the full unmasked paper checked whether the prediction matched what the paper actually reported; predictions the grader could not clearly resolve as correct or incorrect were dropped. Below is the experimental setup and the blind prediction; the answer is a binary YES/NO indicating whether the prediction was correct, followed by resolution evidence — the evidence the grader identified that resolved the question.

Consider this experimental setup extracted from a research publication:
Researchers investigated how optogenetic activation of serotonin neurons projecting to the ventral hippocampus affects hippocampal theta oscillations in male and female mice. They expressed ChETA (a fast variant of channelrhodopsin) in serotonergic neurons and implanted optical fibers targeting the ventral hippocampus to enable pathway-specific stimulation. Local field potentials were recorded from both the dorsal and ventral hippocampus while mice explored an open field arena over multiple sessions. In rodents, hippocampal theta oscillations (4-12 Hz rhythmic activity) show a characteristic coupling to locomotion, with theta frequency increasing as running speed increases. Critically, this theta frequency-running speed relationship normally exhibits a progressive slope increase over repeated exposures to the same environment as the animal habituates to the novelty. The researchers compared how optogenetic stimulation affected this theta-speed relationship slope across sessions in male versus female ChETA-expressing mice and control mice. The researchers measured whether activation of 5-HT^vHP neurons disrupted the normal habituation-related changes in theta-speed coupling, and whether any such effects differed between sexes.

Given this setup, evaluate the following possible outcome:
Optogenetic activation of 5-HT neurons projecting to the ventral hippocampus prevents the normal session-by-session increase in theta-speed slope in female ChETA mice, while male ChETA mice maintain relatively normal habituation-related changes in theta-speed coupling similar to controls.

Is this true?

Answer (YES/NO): YES